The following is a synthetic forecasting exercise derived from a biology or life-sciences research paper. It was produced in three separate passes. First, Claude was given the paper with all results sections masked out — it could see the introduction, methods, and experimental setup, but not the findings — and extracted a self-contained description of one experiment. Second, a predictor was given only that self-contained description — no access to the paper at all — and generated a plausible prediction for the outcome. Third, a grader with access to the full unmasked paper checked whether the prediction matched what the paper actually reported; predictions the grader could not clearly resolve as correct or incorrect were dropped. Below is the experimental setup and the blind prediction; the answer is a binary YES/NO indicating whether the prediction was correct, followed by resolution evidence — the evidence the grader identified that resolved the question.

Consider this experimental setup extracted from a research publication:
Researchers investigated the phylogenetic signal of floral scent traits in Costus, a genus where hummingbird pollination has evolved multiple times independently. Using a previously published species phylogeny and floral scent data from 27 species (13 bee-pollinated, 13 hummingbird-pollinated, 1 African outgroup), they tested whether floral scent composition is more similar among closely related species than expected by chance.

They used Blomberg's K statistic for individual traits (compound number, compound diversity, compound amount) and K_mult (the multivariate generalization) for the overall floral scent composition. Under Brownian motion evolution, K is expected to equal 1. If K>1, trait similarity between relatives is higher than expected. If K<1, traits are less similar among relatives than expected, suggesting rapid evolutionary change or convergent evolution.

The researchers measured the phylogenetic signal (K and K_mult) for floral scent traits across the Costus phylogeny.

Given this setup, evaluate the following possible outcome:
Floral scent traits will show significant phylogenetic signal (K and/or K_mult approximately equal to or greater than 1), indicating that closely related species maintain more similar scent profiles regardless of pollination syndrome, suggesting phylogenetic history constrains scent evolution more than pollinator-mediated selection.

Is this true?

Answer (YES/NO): NO